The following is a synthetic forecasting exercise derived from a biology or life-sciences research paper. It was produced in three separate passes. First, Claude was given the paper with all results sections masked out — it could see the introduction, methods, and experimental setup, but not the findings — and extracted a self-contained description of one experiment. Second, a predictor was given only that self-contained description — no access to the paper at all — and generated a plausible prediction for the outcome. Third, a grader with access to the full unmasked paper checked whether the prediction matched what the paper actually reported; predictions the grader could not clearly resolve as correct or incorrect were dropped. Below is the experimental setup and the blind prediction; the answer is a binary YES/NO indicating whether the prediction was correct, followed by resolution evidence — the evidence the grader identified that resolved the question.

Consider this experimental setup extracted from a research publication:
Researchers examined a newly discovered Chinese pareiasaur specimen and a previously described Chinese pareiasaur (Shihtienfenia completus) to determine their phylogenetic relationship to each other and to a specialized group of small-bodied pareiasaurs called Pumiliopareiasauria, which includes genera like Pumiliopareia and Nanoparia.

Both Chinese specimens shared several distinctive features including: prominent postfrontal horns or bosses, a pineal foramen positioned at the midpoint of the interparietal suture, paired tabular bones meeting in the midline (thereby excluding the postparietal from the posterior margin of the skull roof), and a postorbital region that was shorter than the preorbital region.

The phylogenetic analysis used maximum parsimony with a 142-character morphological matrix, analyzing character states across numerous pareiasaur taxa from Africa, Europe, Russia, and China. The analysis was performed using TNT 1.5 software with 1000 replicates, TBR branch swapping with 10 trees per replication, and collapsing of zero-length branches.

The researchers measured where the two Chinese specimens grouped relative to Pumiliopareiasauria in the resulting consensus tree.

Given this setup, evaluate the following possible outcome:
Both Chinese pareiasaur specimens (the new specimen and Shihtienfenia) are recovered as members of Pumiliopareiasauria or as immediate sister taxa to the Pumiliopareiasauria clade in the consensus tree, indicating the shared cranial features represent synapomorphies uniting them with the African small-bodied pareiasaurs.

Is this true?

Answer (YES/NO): NO